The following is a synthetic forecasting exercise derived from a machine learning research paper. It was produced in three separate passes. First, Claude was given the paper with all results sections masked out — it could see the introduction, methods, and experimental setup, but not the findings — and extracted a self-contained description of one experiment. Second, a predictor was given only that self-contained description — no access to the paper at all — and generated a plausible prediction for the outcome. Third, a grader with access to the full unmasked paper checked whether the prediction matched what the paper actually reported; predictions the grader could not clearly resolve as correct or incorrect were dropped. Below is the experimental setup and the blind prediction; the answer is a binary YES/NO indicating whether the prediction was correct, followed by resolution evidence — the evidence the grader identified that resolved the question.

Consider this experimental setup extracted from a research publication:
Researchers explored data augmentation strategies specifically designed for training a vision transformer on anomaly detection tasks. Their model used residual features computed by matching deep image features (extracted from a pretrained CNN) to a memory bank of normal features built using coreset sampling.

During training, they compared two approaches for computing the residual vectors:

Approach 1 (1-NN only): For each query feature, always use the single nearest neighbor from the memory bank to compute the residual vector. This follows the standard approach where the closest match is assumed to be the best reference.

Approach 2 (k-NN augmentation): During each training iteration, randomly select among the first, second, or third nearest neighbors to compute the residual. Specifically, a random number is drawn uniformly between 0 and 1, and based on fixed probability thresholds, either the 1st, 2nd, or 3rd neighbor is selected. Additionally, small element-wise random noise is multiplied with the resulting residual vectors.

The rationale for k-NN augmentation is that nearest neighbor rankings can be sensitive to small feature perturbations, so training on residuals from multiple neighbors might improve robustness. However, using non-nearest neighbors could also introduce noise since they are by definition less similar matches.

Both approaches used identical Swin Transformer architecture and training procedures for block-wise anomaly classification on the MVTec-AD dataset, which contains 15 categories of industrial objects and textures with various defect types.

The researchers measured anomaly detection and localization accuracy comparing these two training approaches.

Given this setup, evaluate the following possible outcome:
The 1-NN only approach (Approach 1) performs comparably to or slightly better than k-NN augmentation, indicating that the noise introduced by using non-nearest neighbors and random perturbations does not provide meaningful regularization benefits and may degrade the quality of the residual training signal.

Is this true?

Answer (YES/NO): NO